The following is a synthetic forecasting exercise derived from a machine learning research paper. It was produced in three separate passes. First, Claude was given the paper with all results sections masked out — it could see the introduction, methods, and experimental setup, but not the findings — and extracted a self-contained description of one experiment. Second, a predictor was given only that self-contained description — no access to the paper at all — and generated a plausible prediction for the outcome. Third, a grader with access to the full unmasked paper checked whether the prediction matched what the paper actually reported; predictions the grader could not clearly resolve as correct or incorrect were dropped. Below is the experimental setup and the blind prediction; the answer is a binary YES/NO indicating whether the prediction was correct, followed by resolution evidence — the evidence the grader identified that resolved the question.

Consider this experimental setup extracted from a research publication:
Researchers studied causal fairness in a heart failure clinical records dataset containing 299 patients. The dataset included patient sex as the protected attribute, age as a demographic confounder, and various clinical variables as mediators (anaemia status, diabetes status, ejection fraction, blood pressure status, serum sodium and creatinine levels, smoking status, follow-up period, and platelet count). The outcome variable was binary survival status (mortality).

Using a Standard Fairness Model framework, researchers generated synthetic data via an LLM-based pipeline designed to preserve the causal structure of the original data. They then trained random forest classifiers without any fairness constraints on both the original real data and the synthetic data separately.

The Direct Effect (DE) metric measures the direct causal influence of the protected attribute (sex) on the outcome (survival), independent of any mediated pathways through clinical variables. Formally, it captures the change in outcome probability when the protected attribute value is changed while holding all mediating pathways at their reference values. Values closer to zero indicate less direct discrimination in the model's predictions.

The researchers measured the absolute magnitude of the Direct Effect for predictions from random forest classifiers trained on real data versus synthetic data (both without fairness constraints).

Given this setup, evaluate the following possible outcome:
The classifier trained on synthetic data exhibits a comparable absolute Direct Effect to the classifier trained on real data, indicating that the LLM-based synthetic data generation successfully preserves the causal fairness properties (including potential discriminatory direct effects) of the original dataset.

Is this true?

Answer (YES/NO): NO